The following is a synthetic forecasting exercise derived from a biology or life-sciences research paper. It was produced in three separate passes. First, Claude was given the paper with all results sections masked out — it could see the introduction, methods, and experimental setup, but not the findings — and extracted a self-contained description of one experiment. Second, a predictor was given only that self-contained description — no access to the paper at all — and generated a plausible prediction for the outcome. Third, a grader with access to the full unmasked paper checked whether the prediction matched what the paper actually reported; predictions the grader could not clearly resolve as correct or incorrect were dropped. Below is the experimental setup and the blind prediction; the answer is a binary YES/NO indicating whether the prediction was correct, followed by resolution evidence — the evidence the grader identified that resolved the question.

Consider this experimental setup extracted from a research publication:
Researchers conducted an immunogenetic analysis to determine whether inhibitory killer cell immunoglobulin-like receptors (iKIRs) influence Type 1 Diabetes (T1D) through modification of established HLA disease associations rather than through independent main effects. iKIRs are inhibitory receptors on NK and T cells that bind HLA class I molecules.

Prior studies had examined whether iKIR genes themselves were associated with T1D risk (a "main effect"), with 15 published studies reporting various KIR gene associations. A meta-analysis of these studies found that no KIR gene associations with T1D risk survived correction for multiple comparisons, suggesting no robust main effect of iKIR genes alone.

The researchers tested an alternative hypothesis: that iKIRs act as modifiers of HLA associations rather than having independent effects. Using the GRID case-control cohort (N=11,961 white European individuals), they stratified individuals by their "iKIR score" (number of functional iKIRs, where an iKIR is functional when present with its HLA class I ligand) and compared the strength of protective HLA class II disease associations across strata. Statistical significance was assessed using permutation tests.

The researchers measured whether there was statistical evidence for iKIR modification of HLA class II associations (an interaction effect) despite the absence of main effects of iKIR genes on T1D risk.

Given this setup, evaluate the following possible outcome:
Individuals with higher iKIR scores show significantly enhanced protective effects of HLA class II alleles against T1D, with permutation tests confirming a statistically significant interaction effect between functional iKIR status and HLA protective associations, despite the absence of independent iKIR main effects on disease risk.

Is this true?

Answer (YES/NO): NO